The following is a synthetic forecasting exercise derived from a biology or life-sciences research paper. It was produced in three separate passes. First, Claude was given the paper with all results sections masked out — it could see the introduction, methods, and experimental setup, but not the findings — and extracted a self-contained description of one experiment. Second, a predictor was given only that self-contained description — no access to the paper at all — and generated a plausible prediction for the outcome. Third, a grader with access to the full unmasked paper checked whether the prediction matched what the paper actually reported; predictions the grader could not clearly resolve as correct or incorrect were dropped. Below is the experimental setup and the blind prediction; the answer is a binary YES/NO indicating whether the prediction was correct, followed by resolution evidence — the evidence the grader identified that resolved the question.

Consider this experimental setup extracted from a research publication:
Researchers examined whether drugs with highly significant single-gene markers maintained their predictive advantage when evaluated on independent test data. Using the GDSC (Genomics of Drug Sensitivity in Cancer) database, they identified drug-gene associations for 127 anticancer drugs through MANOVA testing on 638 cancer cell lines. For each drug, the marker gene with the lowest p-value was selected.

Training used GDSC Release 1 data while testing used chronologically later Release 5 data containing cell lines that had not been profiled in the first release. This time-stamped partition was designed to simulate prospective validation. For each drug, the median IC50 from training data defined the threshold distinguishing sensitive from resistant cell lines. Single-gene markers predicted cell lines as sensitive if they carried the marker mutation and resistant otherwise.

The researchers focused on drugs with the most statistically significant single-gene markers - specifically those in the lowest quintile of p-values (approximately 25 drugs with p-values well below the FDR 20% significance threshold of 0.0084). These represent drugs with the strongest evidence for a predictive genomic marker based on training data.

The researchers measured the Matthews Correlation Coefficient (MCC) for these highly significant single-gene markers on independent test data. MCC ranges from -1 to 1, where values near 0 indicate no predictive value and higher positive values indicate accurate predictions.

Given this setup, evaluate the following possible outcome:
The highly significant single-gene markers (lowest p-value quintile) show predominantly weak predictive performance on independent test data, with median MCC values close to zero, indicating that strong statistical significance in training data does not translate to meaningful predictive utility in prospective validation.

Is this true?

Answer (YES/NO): YES